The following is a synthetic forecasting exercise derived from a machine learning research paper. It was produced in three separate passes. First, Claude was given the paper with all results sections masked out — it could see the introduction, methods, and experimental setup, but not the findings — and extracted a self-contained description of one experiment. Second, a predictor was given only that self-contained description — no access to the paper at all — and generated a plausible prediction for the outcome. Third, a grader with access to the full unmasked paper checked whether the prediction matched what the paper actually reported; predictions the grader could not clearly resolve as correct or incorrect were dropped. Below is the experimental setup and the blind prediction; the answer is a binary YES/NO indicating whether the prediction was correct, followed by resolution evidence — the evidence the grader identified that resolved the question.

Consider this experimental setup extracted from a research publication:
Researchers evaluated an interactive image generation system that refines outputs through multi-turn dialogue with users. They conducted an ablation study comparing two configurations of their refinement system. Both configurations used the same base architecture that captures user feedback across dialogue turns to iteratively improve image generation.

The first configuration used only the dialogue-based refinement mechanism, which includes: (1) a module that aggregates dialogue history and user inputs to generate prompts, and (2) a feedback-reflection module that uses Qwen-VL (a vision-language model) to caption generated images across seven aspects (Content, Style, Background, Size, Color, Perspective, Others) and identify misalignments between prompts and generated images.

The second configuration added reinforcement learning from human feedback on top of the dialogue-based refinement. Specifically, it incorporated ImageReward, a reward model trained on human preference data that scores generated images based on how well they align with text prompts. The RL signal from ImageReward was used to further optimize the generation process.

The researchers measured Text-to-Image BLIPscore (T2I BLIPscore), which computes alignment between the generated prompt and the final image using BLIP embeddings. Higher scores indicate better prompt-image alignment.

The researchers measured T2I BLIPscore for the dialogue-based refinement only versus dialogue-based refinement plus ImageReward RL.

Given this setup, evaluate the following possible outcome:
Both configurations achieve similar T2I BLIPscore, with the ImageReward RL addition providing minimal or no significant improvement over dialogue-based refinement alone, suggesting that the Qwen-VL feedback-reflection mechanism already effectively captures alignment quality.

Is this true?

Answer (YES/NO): YES